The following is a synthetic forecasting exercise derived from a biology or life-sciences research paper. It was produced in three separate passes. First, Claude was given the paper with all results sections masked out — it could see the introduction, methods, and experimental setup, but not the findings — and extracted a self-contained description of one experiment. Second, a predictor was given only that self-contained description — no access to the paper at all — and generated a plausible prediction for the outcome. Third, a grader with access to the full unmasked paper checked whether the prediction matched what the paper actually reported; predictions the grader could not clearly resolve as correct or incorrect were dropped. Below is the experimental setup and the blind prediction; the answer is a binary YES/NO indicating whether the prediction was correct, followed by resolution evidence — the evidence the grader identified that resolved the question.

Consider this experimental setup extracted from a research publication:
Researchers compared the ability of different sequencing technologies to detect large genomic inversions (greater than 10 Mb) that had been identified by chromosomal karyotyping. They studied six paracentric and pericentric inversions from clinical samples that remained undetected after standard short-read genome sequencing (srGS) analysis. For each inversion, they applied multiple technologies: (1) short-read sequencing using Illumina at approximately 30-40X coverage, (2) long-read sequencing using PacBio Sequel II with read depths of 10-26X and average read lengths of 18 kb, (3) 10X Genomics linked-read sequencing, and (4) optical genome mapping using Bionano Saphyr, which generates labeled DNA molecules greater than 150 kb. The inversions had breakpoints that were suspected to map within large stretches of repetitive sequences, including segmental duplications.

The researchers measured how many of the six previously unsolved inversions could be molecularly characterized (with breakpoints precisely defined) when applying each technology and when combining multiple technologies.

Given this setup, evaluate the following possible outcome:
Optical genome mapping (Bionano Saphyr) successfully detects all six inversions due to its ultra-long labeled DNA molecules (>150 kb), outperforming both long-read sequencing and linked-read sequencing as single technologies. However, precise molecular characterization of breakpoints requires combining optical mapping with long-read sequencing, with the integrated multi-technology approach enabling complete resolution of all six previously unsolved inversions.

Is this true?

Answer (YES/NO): NO